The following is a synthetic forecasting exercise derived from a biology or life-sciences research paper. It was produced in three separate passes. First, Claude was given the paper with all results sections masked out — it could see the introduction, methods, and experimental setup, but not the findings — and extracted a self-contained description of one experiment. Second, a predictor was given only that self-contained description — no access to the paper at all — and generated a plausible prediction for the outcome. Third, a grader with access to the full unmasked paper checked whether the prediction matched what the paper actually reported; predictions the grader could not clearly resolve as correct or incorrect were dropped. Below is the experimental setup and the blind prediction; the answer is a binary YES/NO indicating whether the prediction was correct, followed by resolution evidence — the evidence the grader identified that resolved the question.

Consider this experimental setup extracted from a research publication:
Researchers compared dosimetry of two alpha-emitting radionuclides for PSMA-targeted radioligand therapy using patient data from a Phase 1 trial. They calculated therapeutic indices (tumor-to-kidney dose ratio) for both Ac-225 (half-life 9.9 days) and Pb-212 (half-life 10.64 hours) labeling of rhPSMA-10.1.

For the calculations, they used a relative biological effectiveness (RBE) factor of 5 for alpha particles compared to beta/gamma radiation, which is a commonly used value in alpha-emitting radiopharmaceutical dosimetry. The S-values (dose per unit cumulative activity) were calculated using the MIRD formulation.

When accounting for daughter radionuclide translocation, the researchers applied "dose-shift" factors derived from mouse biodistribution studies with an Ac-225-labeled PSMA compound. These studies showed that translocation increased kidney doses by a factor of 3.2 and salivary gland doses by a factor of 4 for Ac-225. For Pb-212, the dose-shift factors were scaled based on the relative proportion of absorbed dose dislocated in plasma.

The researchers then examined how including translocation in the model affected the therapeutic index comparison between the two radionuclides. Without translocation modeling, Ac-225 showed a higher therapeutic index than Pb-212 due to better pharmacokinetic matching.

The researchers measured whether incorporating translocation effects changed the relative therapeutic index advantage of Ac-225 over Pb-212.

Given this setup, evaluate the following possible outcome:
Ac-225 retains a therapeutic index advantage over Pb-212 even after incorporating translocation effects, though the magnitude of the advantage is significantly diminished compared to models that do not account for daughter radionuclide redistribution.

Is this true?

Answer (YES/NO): NO